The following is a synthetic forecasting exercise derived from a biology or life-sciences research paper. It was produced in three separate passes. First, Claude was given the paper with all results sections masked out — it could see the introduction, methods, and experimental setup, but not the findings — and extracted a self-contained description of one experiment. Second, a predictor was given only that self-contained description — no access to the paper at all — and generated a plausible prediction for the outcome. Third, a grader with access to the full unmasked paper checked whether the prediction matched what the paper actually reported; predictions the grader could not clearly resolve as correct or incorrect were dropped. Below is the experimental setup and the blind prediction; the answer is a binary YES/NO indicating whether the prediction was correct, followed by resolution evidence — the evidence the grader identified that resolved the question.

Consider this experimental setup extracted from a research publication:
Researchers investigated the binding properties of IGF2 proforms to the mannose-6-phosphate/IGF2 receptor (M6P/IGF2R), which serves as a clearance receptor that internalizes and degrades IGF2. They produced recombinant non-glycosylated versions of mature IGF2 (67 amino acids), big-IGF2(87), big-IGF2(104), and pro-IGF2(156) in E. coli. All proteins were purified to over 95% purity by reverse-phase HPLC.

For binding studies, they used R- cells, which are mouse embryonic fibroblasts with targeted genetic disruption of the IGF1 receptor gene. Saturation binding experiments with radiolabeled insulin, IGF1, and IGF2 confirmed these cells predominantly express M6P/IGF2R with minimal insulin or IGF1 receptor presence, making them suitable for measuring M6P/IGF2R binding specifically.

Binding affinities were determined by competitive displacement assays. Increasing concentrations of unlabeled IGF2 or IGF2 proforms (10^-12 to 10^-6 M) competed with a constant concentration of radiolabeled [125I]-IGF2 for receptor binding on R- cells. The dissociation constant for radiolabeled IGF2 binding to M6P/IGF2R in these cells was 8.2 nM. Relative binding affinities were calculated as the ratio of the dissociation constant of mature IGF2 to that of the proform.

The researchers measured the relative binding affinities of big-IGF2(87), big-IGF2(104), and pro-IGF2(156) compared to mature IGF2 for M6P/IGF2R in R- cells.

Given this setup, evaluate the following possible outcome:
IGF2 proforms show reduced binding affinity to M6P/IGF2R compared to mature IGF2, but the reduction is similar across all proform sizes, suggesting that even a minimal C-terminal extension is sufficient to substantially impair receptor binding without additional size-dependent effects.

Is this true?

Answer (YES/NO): NO